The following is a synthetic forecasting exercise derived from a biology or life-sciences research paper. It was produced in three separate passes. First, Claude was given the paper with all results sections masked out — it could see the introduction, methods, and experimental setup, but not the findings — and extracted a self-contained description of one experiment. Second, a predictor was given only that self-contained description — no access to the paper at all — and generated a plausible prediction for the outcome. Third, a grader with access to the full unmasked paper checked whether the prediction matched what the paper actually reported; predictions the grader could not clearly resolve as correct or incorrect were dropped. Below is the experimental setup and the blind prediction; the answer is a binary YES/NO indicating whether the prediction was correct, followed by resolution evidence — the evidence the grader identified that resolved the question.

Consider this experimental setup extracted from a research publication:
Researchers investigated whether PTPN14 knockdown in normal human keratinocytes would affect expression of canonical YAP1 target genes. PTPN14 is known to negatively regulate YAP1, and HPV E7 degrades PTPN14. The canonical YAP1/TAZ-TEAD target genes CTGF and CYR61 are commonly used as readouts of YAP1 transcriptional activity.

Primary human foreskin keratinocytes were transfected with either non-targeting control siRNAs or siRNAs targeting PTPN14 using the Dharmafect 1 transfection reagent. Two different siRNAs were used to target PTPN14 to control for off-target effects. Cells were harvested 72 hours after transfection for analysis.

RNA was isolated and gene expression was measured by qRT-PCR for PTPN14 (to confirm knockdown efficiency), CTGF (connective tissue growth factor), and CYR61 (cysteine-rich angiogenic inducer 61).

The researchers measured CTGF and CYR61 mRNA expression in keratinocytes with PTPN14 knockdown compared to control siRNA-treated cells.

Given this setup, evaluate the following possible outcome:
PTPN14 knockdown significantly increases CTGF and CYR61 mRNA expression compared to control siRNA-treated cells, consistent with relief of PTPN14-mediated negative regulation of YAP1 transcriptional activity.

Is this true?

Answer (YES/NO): NO